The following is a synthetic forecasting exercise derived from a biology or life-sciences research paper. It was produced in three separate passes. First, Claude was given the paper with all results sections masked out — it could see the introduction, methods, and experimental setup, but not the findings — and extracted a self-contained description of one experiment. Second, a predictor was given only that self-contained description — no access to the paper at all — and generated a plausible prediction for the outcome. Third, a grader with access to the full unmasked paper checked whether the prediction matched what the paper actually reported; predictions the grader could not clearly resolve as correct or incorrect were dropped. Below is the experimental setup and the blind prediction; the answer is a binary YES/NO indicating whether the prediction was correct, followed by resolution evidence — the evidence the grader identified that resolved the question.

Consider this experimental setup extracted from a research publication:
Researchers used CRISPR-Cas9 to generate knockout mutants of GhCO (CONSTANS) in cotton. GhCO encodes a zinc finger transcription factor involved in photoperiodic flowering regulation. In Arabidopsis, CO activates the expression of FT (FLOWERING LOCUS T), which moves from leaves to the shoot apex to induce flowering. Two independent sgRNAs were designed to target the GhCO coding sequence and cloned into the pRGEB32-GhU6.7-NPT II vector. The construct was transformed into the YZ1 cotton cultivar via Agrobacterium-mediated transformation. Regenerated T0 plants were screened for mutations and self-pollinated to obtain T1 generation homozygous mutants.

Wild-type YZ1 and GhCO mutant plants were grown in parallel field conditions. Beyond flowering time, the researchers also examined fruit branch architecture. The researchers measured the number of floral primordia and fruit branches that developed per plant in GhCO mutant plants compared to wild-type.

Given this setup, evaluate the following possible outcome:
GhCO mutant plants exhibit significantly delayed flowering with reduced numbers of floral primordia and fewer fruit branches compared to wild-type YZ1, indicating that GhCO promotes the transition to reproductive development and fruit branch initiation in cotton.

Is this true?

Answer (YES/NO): NO